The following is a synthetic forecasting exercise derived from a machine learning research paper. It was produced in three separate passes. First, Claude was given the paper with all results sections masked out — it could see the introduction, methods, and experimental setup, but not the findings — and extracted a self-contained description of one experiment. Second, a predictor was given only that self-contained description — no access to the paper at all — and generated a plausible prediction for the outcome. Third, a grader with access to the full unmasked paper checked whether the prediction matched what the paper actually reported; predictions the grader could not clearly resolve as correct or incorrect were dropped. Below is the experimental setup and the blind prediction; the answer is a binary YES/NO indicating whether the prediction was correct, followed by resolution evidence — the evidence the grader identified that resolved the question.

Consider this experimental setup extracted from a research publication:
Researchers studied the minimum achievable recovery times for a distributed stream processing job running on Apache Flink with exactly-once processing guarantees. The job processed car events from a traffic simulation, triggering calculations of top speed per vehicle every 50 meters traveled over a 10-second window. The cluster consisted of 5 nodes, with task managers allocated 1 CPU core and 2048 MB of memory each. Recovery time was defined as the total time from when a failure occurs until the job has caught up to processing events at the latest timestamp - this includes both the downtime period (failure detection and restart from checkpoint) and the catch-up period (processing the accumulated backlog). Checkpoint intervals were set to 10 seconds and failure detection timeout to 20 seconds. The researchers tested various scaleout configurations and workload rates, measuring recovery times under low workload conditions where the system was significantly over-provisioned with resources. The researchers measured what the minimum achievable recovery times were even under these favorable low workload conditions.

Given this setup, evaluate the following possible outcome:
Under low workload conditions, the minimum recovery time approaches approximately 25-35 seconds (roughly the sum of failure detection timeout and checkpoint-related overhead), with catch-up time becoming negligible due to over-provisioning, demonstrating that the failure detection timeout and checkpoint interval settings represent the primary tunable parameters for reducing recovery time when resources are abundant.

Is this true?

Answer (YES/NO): NO